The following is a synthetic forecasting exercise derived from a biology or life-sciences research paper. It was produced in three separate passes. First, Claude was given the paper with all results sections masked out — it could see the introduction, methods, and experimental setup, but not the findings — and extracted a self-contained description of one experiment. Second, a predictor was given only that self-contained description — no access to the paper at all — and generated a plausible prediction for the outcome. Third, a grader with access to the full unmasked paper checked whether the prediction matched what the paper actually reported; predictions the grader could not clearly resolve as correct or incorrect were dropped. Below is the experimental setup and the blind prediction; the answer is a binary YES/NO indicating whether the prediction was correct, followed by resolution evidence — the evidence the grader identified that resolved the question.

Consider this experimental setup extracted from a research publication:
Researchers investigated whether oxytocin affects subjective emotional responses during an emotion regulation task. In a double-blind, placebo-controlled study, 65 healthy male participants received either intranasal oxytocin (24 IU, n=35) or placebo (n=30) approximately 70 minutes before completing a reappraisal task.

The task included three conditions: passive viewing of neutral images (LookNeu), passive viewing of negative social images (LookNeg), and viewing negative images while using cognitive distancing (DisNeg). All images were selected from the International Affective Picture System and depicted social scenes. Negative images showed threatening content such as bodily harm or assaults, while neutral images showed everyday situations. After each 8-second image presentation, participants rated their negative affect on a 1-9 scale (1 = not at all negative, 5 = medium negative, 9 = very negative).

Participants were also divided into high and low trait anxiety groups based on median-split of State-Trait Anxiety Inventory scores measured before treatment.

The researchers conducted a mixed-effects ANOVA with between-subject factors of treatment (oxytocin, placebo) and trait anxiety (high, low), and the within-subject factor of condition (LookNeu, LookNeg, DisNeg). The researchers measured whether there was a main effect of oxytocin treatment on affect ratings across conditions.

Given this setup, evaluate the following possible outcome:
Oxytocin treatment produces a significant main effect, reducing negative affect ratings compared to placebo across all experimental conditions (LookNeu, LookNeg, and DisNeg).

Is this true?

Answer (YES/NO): NO